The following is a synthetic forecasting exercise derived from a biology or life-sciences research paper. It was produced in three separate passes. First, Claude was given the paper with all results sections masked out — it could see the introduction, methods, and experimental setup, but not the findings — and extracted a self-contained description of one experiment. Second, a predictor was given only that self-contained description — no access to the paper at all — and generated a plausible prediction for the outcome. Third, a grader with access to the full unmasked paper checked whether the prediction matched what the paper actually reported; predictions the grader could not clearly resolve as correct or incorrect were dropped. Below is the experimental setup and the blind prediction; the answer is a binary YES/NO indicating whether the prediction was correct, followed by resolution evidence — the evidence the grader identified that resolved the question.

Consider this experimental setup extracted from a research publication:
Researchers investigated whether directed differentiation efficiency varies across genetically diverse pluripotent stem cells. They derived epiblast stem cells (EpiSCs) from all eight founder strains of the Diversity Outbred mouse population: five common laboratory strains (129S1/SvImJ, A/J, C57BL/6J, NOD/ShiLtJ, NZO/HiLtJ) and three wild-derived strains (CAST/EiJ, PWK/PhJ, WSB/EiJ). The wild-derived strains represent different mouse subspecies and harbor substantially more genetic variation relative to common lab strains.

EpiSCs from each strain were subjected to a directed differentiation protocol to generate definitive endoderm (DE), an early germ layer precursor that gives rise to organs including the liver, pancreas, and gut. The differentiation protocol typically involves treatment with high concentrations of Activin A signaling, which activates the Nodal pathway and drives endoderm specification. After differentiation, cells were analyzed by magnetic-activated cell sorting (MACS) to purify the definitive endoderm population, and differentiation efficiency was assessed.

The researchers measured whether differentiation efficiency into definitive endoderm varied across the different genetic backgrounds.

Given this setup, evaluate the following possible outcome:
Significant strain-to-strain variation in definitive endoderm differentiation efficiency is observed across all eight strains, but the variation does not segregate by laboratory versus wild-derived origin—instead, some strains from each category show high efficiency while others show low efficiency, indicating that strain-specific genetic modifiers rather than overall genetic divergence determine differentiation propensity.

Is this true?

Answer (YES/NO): NO